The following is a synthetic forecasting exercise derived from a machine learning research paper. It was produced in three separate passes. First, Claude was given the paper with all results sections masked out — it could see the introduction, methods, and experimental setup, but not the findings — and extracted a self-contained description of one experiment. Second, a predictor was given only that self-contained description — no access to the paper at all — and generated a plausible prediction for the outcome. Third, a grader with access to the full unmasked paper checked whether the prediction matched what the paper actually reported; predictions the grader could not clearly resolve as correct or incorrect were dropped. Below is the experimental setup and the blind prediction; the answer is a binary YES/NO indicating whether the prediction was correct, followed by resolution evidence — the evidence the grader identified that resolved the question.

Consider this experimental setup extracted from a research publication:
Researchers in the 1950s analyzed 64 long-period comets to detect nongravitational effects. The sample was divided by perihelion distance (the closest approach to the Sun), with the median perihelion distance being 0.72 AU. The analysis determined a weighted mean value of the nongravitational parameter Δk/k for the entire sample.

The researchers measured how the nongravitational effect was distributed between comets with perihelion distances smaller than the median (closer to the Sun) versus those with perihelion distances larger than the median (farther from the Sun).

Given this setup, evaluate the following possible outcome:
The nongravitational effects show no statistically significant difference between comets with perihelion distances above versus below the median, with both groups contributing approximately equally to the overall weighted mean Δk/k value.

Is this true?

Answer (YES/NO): NO